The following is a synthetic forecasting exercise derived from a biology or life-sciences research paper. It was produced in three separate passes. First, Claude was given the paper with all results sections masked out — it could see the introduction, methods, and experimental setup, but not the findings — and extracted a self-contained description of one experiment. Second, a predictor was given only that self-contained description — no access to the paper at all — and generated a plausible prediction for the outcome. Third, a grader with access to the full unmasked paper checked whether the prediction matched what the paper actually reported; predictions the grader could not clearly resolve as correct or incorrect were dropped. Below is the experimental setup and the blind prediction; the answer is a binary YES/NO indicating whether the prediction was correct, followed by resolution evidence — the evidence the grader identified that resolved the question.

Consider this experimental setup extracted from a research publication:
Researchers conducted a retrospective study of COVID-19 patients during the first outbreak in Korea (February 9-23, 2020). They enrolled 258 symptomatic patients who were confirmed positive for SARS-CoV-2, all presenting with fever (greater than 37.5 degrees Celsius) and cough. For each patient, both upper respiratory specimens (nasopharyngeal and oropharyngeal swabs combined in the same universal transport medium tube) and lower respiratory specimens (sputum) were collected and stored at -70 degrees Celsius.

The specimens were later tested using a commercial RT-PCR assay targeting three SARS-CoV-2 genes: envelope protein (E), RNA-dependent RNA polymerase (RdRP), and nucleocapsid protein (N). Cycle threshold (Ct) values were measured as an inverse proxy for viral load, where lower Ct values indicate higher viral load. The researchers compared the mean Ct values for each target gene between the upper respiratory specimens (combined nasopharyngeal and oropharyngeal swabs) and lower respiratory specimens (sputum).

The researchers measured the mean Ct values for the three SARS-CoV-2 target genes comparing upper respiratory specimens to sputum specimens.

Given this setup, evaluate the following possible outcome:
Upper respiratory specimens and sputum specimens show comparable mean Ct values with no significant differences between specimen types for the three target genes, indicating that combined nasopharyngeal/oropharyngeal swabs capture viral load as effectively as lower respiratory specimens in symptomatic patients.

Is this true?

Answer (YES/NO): NO